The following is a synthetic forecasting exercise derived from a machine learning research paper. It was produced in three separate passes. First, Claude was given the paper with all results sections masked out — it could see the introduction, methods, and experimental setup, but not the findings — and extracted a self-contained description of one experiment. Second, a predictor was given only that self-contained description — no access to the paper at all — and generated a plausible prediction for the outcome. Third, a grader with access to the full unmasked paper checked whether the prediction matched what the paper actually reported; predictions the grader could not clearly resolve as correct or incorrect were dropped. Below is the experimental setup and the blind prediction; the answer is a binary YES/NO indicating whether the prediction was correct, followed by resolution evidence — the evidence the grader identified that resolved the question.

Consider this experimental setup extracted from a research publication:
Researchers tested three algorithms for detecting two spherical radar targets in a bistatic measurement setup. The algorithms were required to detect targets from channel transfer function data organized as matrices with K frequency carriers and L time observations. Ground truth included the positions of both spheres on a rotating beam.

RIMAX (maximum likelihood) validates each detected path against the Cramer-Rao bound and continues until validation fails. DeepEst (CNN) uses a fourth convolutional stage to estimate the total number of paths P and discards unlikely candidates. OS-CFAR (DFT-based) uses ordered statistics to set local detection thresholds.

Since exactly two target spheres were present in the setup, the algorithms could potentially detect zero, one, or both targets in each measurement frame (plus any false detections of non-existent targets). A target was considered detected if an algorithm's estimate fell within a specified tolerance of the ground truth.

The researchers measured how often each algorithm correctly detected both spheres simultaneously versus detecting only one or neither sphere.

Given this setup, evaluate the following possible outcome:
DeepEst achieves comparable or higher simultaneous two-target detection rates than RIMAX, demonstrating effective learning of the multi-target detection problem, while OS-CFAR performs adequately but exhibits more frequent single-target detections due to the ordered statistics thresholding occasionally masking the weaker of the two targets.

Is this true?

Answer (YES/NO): NO